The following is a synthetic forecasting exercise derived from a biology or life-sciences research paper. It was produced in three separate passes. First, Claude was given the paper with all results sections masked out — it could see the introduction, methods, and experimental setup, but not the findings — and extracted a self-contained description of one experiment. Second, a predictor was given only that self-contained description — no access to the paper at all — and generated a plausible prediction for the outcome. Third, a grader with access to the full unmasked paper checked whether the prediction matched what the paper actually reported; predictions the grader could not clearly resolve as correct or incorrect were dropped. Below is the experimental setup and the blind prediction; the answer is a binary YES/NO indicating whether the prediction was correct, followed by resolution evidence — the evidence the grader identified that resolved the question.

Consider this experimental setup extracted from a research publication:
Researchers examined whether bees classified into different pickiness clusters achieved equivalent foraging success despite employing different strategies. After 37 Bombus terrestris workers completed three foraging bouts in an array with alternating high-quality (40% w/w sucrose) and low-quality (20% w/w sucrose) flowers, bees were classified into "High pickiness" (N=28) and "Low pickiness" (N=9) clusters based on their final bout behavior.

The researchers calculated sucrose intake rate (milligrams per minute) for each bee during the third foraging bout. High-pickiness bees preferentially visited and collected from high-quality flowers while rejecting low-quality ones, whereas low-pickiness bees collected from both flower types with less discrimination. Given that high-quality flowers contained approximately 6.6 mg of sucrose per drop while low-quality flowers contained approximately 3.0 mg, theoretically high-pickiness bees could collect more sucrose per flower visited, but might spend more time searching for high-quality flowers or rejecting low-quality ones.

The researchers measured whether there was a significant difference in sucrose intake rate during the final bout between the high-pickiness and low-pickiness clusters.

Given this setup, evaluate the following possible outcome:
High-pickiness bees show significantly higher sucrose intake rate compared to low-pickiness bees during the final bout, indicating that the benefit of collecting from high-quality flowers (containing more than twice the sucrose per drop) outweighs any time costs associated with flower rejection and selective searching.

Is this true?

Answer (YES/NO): NO